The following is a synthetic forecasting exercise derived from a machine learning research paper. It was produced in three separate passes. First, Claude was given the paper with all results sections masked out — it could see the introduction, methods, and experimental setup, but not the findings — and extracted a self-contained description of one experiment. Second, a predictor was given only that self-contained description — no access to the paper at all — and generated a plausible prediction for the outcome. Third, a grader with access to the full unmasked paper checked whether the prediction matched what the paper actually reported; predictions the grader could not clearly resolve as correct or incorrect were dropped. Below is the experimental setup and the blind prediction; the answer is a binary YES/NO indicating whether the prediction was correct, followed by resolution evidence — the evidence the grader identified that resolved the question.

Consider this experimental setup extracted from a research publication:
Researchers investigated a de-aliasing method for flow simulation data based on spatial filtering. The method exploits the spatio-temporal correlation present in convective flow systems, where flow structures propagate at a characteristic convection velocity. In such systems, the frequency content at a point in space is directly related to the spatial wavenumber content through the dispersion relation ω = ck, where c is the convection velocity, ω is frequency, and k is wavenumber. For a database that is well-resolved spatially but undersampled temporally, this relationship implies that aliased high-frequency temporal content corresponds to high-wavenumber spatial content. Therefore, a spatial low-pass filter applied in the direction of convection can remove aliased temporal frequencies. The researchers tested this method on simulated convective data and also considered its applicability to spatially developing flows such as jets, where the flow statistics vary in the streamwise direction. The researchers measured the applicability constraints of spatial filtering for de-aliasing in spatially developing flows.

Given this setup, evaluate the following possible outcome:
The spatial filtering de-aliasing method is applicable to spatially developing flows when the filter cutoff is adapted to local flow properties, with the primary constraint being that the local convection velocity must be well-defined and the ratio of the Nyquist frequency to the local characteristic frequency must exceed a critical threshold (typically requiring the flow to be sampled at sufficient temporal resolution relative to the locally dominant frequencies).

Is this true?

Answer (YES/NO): NO